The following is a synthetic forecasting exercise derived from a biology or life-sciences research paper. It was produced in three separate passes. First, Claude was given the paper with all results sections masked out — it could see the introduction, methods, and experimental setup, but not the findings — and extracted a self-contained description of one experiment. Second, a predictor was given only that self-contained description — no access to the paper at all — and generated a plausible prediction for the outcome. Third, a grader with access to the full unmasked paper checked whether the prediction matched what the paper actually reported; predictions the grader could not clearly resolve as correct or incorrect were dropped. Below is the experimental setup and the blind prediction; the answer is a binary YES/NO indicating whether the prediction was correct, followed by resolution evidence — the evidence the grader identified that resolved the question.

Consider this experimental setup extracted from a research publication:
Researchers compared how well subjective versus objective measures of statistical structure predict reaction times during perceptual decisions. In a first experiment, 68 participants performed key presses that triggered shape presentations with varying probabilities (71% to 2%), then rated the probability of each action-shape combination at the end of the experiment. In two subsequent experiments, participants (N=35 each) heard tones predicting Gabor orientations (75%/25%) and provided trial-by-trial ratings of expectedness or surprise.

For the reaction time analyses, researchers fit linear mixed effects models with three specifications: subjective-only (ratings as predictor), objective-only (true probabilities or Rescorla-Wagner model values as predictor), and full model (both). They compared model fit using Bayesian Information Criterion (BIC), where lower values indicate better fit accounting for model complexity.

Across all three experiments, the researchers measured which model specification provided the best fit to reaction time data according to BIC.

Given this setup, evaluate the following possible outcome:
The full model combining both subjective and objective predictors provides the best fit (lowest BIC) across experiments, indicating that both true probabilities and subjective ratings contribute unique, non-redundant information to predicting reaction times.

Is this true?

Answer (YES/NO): YES